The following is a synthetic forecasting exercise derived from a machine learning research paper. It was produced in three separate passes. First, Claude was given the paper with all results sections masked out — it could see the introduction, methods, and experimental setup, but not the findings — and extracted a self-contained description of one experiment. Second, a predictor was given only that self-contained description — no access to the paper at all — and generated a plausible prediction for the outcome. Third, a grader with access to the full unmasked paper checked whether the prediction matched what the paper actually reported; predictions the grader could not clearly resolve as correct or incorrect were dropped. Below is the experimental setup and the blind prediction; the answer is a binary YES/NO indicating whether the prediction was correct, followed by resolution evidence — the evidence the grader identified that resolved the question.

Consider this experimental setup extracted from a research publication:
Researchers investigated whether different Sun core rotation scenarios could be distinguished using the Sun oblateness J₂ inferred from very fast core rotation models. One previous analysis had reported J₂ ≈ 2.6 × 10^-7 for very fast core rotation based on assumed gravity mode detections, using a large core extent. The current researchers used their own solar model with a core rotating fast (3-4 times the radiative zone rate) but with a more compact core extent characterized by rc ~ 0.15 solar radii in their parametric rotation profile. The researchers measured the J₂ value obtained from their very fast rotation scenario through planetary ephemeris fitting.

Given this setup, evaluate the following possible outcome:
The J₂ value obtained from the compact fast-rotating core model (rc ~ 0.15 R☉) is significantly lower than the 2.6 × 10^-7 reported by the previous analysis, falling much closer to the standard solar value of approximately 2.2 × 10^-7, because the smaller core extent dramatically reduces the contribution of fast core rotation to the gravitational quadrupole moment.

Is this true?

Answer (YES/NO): YES